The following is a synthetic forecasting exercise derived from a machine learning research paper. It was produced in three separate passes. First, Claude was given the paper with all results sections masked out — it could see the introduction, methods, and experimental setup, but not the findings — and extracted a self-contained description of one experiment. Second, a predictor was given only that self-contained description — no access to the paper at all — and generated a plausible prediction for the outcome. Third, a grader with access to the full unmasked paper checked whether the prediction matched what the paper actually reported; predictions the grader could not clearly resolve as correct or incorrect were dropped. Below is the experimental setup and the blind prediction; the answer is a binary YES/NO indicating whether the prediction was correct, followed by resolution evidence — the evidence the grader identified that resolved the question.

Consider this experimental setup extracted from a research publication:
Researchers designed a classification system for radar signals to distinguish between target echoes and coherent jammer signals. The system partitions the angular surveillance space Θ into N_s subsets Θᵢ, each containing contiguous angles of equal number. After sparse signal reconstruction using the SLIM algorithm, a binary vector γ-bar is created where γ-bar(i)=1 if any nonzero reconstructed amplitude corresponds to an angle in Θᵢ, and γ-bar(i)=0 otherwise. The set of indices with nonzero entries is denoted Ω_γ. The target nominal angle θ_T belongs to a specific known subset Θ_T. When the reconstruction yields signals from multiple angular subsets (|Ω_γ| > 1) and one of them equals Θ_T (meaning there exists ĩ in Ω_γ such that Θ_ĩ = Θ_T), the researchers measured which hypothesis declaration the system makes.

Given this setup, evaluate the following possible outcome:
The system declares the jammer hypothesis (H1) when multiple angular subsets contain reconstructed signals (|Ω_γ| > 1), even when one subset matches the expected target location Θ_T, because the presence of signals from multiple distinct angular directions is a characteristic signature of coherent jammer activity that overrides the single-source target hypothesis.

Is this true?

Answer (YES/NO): NO